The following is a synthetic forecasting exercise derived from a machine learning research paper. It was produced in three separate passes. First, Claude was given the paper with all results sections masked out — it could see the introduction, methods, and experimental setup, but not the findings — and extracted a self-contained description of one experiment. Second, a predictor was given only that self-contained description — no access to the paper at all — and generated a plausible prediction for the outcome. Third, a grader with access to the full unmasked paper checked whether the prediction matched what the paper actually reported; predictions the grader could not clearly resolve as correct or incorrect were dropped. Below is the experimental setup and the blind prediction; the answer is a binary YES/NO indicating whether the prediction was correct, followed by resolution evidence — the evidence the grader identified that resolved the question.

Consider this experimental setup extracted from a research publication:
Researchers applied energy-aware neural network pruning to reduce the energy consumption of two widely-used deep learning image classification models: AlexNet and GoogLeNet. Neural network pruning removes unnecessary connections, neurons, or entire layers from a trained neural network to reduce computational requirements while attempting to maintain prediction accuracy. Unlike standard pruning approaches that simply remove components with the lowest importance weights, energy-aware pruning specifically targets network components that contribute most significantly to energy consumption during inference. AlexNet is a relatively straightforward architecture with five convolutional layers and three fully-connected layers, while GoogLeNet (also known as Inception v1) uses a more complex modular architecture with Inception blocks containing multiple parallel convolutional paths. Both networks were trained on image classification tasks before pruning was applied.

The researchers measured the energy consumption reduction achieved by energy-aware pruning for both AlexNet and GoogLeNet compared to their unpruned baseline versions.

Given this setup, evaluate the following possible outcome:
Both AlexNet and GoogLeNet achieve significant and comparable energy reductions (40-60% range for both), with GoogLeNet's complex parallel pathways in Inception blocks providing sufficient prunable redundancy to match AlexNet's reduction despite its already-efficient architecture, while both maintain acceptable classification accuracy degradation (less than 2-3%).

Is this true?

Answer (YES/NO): NO